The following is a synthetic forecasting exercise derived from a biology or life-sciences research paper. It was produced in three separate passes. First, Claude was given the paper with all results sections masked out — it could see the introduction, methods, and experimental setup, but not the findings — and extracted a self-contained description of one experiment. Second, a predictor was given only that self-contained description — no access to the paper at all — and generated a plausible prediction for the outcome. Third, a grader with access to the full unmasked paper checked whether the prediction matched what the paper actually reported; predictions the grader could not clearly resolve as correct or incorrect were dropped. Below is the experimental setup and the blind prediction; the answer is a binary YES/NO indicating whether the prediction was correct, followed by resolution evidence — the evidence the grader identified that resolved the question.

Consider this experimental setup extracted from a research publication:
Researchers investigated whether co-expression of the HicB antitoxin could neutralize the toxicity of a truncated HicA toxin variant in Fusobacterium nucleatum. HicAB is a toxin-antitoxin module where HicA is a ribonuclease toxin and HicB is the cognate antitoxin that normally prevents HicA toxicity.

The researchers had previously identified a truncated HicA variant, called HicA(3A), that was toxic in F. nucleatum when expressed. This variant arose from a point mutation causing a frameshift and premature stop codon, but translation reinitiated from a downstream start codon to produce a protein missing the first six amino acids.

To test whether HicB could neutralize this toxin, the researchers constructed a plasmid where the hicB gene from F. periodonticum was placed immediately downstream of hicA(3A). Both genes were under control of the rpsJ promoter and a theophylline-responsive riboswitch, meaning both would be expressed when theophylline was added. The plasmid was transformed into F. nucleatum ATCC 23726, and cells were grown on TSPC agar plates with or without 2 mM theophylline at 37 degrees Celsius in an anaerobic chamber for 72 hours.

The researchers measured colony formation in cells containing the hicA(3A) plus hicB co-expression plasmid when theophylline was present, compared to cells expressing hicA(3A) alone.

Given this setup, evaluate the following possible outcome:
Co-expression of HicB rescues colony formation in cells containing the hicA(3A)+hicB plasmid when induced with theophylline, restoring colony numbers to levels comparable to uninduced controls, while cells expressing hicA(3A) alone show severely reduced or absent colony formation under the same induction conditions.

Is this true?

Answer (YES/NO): YES